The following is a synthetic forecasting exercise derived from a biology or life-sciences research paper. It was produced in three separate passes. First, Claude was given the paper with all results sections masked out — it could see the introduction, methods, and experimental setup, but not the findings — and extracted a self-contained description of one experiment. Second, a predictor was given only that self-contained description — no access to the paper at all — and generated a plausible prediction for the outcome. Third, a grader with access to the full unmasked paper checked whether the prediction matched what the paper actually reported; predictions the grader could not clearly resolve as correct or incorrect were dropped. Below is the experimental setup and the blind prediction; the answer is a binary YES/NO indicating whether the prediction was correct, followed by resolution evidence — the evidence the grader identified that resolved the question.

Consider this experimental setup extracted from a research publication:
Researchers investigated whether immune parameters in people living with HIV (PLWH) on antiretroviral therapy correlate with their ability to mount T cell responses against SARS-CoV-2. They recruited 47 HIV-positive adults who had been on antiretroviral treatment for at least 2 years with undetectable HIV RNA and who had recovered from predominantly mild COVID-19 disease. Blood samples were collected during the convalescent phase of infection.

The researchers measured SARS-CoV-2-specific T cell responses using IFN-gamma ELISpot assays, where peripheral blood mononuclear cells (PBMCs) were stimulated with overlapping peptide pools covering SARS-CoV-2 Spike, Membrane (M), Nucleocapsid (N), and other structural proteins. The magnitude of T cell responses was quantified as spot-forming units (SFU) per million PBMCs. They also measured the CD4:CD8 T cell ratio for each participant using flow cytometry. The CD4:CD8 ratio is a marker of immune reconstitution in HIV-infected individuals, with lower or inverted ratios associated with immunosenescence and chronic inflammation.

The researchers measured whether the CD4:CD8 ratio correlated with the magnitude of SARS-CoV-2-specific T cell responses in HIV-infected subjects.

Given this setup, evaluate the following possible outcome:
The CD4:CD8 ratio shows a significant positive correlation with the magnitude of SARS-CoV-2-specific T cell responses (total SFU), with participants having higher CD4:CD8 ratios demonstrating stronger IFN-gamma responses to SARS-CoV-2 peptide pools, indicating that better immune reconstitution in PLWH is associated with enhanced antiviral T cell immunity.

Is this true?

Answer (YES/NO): YES